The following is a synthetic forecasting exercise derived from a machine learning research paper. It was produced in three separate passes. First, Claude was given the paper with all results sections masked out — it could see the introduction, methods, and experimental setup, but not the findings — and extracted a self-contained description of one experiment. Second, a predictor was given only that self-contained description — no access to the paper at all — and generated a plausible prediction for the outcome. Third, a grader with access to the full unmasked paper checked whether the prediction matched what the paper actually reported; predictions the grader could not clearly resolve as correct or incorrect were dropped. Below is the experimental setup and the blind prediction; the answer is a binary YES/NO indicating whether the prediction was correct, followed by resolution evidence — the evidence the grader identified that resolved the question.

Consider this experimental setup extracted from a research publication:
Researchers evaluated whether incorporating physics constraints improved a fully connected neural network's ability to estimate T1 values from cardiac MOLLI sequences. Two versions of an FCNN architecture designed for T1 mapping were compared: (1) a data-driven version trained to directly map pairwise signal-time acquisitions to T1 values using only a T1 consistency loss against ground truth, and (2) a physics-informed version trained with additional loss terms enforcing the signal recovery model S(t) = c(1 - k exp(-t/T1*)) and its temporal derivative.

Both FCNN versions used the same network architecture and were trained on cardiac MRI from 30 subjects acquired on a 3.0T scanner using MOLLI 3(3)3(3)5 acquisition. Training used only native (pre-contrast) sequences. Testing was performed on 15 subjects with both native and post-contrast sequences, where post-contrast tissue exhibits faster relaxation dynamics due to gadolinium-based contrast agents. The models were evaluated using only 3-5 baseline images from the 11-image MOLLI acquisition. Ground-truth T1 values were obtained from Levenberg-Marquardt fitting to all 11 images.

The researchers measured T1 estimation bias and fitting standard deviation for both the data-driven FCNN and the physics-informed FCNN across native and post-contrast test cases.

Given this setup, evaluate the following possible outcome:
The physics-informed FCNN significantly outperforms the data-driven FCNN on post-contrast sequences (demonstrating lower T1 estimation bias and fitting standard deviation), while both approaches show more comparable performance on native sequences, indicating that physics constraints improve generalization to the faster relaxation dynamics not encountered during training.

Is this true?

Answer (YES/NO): NO